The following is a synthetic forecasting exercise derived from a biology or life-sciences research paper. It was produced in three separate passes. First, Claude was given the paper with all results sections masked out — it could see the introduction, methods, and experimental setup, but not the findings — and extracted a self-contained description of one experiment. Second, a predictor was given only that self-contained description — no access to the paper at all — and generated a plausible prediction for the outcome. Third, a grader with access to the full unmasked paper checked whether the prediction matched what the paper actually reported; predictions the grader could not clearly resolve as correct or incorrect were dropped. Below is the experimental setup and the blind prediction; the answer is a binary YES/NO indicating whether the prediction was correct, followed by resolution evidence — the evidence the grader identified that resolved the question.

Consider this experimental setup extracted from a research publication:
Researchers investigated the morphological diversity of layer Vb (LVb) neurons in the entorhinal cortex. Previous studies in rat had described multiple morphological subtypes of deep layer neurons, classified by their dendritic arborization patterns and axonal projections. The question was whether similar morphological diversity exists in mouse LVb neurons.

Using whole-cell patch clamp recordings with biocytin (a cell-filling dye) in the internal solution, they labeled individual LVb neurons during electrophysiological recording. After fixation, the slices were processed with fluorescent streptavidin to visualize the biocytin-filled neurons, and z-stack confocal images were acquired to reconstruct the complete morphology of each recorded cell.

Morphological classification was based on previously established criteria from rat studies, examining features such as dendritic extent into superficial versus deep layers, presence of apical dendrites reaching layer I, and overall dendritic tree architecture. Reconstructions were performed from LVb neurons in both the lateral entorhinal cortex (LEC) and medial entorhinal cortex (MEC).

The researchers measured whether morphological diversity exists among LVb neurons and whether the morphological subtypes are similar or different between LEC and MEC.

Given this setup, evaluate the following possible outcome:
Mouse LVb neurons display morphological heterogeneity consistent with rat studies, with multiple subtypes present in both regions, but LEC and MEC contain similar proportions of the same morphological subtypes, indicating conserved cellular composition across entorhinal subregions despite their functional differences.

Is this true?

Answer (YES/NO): NO